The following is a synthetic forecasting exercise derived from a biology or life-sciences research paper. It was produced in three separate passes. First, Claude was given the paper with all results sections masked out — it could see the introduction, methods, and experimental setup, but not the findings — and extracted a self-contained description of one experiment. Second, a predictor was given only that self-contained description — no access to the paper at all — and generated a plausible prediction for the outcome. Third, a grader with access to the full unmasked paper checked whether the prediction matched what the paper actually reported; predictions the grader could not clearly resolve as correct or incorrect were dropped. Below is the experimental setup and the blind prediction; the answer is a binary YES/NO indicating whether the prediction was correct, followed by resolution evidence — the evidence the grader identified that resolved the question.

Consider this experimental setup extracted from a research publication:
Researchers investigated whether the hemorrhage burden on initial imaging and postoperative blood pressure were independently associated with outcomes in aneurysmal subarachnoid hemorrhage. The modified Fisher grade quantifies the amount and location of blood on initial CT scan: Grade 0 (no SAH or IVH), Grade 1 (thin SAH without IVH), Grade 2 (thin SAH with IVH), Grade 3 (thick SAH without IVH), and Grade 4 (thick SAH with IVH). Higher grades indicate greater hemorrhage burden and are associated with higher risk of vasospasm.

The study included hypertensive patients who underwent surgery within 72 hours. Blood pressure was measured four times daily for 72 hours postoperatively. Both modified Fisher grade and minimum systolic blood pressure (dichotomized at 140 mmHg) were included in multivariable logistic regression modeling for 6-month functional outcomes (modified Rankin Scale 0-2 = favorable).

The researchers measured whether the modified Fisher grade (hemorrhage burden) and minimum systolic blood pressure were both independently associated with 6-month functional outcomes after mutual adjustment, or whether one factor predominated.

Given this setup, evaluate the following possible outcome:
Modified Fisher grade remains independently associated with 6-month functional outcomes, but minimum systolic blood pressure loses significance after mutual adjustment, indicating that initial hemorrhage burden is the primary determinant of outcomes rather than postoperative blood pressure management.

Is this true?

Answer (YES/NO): NO